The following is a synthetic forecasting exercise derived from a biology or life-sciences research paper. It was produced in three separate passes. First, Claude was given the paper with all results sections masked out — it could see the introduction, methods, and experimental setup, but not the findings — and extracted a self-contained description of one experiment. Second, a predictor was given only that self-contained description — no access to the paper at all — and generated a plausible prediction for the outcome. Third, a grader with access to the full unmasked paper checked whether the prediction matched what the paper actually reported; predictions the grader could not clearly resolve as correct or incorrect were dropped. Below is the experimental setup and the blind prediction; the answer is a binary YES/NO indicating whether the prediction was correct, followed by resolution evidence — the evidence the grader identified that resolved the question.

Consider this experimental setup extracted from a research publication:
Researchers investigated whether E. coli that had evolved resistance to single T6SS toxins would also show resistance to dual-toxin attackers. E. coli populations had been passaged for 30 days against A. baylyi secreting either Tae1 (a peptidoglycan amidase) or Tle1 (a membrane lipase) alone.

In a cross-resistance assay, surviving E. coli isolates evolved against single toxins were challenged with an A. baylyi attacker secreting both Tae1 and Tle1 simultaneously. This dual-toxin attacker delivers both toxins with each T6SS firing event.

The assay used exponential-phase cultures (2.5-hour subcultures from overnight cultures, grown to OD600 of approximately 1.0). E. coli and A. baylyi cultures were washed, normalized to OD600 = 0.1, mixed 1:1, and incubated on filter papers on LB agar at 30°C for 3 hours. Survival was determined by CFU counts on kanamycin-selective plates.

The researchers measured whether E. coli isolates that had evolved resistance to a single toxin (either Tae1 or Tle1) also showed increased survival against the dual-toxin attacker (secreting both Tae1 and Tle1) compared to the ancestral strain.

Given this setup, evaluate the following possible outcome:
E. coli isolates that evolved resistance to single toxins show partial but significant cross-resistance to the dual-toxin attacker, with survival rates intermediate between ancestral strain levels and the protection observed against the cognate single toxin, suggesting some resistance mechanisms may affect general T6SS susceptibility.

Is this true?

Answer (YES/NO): NO